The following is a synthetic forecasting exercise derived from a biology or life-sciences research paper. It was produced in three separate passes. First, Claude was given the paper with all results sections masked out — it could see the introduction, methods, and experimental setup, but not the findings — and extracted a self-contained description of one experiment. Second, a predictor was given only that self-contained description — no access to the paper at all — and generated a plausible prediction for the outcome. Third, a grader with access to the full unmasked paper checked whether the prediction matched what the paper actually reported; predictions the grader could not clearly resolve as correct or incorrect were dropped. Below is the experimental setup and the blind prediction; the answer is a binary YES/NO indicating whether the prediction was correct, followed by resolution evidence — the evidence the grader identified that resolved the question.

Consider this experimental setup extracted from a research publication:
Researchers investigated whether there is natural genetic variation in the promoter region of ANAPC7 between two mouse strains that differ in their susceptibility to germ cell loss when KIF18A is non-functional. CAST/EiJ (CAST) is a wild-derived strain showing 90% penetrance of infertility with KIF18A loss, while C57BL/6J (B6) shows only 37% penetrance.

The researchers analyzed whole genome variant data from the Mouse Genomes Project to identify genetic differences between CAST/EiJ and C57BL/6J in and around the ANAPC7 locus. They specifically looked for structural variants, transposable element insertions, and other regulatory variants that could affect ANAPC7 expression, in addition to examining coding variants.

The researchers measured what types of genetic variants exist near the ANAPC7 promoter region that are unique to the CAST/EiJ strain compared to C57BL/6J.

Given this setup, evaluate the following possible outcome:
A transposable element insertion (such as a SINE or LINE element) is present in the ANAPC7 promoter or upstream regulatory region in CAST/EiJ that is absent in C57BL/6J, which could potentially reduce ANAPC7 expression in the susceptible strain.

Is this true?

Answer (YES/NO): NO